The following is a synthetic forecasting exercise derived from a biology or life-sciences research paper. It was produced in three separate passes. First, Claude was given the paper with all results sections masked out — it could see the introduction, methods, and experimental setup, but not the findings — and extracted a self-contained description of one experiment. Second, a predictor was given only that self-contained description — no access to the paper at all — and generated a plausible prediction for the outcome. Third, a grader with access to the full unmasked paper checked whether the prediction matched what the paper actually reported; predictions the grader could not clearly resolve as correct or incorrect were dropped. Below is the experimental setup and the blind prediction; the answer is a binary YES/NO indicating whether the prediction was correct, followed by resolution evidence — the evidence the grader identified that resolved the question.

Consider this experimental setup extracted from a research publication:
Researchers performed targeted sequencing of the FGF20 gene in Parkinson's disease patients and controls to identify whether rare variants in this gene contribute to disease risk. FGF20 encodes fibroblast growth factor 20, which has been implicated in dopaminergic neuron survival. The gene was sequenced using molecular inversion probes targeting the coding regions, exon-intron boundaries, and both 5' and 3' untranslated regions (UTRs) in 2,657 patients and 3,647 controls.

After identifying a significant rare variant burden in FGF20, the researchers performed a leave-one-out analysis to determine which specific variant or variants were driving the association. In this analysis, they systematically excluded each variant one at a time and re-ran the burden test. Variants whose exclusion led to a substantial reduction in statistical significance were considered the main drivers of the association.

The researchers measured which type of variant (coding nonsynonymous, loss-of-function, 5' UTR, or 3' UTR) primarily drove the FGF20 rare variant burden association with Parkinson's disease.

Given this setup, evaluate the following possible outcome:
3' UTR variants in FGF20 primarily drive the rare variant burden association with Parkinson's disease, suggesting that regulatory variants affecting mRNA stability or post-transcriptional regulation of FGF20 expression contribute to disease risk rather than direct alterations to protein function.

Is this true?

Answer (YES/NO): NO